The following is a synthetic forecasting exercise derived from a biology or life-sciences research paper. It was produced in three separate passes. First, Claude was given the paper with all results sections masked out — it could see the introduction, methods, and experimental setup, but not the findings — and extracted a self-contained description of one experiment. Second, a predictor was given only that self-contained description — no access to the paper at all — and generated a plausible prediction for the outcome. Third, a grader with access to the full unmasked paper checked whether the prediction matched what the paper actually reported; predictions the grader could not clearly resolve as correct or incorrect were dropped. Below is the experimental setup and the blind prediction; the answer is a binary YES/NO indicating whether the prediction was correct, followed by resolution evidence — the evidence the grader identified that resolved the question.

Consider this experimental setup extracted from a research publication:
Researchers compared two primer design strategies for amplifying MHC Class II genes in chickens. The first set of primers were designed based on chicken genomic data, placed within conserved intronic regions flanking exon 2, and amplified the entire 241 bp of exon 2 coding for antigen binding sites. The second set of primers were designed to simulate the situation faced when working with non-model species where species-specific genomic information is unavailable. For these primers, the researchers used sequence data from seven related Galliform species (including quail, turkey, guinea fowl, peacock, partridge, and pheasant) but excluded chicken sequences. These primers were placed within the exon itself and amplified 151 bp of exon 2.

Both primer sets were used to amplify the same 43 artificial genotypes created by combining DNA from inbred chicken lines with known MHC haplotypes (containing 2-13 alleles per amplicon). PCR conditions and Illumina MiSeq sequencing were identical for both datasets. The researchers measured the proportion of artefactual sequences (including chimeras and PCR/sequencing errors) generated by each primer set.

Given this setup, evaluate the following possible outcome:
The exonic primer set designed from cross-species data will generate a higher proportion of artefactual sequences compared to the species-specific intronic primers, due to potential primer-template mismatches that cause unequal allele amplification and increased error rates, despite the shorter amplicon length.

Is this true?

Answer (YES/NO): NO